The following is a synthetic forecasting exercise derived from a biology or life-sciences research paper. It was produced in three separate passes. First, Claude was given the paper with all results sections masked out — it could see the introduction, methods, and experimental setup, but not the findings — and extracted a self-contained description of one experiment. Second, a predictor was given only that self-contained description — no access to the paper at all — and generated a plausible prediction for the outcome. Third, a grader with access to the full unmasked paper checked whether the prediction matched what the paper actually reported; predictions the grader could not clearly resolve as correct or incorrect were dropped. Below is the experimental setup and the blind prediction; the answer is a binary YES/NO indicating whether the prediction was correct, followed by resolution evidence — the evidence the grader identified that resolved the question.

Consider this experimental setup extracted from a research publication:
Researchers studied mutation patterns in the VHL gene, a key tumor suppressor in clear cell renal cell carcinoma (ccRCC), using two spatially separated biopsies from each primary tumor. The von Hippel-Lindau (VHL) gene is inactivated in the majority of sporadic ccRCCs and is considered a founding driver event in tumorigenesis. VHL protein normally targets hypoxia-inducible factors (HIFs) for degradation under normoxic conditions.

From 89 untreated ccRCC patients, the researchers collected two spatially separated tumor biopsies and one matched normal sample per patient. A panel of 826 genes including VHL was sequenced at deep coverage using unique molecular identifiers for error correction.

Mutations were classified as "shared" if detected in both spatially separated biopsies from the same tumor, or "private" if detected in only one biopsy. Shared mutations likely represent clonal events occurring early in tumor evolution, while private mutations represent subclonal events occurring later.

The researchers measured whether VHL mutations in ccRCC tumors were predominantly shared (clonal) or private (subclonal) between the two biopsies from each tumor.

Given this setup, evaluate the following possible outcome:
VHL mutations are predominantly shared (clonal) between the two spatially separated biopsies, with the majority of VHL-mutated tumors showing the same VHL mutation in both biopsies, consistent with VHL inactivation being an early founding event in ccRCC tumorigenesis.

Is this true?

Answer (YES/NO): YES